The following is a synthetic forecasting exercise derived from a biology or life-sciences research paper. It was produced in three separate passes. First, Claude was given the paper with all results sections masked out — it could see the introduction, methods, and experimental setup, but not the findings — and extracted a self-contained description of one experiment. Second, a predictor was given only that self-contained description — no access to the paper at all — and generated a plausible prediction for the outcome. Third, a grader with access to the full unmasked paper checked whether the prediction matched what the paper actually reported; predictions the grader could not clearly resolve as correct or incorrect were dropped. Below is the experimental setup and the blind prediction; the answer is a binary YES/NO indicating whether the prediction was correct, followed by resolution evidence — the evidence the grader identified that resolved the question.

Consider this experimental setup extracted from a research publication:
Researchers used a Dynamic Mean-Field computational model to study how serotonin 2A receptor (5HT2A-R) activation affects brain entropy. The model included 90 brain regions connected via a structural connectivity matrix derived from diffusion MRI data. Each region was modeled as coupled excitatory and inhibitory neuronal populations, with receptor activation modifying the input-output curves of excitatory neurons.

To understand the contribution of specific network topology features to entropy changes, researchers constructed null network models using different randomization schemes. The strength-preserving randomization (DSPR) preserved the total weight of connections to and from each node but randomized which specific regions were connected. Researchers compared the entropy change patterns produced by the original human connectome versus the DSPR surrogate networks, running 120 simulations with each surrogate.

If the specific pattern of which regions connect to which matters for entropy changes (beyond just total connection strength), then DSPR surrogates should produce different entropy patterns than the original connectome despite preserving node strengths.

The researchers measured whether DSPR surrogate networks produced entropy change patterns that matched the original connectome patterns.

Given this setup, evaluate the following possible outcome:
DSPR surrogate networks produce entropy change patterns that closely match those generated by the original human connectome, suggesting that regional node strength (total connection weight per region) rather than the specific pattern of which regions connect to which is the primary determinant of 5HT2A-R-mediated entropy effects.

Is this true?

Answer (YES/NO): YES